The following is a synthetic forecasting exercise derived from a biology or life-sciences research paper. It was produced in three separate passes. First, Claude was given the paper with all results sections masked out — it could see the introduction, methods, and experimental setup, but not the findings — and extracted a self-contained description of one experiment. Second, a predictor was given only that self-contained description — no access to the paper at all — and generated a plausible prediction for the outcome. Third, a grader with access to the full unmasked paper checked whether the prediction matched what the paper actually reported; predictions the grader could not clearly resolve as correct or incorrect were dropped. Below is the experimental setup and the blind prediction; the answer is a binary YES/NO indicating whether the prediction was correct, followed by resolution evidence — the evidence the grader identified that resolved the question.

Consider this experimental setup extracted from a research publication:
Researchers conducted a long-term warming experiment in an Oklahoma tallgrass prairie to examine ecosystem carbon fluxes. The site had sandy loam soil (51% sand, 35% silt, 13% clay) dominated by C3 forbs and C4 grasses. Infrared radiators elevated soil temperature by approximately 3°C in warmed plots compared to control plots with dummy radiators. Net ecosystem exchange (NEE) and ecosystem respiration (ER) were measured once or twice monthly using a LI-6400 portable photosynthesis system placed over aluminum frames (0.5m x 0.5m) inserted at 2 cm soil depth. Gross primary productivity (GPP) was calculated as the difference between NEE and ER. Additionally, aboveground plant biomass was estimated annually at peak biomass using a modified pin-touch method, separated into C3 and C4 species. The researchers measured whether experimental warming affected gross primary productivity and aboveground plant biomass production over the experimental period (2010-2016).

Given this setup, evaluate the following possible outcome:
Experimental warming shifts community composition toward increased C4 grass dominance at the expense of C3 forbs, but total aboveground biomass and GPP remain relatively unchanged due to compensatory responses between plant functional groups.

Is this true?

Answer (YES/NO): YES